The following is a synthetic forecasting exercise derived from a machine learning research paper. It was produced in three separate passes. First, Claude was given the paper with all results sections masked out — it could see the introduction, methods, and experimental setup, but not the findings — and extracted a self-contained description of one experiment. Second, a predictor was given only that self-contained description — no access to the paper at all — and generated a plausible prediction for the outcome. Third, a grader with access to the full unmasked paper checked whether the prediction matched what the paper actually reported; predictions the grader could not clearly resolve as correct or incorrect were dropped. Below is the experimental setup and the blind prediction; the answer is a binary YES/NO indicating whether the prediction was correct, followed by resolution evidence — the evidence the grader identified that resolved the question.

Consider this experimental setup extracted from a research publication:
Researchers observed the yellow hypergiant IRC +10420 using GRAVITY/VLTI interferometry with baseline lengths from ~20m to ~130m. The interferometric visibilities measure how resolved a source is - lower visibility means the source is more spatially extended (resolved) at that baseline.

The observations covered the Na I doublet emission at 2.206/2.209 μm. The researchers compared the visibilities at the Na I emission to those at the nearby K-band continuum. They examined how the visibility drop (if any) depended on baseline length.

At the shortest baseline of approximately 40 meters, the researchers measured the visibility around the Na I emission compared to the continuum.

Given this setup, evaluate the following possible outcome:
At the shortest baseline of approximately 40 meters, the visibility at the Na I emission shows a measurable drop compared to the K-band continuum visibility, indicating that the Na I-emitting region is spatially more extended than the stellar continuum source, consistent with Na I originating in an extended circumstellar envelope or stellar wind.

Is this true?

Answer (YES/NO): NO